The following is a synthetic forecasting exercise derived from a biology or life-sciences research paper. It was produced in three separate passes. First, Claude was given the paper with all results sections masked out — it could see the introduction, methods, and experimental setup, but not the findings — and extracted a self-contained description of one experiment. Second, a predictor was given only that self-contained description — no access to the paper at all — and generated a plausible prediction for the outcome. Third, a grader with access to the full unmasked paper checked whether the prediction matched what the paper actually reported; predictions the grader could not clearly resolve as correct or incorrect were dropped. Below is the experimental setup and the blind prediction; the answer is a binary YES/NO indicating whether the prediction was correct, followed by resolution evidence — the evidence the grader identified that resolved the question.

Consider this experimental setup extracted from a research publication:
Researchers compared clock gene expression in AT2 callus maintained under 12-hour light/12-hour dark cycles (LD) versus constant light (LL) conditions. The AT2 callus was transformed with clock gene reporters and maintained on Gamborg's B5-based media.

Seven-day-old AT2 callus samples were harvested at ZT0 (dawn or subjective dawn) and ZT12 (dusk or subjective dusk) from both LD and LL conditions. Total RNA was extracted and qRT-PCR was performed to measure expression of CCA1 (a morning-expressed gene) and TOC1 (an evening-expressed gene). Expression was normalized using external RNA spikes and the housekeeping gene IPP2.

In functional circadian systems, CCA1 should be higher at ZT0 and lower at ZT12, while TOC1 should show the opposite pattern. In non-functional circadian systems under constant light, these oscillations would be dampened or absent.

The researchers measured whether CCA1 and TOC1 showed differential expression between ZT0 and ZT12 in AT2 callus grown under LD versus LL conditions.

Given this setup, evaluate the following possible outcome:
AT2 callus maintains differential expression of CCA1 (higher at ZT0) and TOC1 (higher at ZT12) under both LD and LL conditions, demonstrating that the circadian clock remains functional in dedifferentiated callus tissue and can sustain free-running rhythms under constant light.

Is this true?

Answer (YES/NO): NO